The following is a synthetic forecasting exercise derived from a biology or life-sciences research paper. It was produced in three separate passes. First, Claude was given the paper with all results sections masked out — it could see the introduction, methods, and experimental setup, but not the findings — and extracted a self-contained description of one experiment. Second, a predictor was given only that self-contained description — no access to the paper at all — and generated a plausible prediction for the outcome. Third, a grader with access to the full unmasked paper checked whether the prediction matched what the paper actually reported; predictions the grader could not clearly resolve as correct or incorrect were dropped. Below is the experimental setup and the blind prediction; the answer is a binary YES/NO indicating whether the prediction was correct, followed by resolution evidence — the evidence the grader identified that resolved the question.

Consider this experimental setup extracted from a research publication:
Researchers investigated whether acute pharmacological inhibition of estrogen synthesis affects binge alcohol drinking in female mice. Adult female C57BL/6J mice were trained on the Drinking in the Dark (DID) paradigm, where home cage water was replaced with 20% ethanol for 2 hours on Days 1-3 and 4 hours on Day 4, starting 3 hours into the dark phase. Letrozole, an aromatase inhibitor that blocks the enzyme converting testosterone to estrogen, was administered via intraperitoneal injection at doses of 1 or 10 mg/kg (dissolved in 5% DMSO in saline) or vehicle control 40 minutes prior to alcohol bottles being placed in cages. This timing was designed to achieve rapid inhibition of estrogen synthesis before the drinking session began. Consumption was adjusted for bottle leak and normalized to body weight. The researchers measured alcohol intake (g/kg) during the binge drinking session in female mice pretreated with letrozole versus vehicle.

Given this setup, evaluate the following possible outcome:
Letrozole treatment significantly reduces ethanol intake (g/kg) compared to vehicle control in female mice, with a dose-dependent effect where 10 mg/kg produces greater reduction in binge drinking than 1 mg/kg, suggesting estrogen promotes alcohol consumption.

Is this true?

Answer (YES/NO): NO